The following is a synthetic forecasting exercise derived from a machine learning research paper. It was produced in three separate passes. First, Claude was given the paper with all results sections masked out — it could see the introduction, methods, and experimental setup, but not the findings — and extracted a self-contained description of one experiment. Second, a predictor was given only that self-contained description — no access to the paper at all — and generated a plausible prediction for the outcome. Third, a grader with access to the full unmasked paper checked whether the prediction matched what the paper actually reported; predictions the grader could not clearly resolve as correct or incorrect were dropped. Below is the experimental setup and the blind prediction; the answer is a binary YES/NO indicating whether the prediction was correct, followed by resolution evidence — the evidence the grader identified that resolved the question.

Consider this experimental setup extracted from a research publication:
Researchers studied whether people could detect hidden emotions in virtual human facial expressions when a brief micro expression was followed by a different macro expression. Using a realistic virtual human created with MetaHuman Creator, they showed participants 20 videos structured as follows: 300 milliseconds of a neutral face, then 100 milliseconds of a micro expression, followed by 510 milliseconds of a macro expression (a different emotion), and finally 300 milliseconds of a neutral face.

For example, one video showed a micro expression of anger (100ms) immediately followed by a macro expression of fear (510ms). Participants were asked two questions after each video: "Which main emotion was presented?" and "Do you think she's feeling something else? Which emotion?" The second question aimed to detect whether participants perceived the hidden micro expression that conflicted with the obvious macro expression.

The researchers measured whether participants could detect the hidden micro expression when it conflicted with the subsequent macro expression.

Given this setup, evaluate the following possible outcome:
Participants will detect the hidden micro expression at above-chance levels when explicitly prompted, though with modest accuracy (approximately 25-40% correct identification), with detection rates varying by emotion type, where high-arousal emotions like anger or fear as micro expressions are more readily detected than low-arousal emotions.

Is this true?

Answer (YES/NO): NO